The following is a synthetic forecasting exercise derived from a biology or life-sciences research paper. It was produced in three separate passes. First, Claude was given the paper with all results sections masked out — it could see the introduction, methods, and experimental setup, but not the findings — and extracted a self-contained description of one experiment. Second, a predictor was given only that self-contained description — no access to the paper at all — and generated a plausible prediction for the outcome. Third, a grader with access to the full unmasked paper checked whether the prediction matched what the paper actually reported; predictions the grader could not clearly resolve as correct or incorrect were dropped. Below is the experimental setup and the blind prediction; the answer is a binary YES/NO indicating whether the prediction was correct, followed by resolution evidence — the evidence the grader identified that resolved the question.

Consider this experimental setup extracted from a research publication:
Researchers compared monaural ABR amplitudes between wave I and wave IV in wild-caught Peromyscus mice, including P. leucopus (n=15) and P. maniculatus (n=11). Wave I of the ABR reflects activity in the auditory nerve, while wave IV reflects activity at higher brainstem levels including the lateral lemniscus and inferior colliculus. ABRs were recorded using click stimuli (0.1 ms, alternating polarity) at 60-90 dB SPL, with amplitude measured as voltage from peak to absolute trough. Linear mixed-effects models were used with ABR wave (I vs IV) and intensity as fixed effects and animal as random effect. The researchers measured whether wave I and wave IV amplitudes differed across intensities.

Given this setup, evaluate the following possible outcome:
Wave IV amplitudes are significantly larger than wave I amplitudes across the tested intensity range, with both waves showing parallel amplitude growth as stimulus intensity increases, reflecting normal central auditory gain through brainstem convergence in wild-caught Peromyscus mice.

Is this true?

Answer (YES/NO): NO